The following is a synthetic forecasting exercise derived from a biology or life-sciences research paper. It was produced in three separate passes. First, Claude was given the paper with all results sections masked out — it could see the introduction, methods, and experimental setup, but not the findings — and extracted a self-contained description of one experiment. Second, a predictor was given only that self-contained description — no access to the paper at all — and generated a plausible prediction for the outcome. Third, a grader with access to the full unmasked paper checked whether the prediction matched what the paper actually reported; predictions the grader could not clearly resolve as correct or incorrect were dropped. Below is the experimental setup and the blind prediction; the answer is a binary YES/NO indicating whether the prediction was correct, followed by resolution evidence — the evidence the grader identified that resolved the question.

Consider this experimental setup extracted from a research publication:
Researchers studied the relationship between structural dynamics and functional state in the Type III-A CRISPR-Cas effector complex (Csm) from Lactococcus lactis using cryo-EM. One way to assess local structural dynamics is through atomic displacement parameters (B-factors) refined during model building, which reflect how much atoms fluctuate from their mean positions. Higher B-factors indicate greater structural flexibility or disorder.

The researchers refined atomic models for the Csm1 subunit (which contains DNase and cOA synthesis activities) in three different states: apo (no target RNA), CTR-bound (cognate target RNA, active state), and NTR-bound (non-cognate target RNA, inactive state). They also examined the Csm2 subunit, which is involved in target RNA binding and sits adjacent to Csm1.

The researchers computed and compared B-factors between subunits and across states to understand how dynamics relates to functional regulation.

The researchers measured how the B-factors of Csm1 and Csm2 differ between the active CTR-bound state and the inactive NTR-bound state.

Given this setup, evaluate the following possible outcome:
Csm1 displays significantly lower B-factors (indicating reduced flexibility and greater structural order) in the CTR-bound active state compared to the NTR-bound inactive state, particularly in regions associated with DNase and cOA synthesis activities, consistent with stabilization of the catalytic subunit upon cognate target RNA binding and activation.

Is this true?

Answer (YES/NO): NO